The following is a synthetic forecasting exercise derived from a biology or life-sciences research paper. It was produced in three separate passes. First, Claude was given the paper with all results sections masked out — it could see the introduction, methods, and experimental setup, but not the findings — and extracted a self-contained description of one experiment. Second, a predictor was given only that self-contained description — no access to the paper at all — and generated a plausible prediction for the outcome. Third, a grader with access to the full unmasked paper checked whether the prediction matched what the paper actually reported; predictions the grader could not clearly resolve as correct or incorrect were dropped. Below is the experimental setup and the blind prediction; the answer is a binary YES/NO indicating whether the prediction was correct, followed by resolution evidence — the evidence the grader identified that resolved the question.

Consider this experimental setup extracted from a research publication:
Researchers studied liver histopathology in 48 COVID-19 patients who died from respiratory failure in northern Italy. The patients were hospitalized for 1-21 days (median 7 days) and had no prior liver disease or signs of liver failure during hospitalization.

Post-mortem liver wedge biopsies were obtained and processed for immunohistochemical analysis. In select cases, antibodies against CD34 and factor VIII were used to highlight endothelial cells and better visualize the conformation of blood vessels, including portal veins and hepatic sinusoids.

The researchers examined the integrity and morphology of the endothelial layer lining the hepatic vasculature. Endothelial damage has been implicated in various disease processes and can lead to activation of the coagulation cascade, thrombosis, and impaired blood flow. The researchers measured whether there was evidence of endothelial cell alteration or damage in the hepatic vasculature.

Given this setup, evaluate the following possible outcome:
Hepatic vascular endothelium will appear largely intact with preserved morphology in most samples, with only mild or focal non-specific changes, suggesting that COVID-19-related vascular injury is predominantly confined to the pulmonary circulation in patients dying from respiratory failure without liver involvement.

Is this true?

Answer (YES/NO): NO